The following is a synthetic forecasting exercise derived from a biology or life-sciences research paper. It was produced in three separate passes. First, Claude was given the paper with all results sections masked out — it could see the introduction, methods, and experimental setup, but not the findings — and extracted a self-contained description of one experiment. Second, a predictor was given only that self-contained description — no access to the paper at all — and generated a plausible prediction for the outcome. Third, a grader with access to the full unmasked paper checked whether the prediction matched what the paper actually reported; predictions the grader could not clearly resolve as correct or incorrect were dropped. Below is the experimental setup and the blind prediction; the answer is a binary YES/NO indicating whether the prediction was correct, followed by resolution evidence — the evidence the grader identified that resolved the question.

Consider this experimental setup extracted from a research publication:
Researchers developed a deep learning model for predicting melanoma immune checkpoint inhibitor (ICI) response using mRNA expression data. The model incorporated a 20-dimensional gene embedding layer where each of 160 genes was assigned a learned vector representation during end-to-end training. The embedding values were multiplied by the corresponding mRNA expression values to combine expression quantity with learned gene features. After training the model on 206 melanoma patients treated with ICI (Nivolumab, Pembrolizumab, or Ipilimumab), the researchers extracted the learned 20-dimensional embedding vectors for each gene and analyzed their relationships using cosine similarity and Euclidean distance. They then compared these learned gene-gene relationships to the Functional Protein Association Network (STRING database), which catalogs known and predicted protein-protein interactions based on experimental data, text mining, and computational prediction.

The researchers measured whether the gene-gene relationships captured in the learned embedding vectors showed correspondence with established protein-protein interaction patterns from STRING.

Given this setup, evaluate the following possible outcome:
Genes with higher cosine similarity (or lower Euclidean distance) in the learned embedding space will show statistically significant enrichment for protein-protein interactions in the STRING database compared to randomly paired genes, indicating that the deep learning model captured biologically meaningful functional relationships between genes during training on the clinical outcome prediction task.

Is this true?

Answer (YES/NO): NO